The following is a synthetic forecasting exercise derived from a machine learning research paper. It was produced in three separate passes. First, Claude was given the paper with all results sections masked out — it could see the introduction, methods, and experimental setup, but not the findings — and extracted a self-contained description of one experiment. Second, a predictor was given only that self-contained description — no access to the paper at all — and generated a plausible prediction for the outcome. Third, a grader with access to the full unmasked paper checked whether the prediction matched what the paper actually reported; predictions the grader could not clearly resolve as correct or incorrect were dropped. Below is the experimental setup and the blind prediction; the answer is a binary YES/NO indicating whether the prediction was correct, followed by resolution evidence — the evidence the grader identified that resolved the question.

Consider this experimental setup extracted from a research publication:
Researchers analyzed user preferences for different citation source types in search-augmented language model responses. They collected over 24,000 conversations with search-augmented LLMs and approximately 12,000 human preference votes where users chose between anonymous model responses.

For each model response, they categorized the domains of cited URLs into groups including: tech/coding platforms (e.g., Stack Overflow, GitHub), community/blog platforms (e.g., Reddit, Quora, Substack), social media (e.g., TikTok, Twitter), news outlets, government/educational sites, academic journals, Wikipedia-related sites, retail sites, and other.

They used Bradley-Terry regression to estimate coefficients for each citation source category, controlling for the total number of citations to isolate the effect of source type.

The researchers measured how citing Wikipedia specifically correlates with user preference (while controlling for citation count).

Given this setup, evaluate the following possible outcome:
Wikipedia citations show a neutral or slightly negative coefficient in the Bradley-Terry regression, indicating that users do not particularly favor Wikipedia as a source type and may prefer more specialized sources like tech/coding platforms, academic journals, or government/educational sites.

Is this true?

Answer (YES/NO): YES